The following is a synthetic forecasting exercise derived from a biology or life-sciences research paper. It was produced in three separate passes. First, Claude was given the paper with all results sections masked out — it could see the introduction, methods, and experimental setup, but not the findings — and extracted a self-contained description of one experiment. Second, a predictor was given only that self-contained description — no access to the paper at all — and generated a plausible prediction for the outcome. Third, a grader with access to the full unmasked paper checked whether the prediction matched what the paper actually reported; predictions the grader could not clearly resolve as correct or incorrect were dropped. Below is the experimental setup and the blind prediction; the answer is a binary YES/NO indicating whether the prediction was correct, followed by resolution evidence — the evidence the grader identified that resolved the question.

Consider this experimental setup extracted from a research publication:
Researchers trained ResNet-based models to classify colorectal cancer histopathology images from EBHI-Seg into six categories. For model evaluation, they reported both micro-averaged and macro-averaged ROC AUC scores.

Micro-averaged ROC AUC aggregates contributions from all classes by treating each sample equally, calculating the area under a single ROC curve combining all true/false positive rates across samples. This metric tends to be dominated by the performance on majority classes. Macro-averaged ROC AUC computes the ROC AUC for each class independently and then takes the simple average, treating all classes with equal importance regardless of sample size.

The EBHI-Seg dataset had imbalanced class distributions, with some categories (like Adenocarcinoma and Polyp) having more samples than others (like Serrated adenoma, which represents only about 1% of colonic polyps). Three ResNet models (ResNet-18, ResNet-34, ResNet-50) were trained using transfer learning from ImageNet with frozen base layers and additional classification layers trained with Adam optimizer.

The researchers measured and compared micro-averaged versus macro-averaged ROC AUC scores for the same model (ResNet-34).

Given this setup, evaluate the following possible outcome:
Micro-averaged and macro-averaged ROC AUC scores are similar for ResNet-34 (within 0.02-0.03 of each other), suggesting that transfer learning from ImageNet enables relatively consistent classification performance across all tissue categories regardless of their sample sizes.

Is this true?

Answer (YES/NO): NO